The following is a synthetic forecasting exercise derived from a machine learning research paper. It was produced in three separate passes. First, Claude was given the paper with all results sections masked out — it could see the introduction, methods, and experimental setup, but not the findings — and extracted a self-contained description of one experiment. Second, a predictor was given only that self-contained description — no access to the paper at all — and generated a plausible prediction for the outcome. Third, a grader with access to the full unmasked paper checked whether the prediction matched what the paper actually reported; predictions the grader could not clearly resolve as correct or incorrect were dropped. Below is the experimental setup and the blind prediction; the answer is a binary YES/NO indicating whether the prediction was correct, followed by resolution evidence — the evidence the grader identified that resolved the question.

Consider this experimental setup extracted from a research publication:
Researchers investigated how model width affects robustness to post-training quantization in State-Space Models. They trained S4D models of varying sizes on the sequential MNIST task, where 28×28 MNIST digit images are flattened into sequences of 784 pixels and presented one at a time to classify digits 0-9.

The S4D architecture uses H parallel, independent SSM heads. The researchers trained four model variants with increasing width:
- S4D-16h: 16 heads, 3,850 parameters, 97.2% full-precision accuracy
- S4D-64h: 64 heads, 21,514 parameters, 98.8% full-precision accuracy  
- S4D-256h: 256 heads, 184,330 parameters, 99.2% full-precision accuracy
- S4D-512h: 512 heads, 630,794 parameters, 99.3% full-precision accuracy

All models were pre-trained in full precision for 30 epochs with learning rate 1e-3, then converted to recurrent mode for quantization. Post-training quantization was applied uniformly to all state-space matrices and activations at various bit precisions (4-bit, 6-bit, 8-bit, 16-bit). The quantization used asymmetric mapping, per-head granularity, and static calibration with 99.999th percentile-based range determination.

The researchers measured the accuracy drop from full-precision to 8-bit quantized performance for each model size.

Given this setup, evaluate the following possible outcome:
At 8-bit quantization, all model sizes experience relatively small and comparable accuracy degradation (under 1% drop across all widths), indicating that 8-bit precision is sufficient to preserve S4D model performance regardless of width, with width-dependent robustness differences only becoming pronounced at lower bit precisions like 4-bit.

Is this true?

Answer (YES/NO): NO